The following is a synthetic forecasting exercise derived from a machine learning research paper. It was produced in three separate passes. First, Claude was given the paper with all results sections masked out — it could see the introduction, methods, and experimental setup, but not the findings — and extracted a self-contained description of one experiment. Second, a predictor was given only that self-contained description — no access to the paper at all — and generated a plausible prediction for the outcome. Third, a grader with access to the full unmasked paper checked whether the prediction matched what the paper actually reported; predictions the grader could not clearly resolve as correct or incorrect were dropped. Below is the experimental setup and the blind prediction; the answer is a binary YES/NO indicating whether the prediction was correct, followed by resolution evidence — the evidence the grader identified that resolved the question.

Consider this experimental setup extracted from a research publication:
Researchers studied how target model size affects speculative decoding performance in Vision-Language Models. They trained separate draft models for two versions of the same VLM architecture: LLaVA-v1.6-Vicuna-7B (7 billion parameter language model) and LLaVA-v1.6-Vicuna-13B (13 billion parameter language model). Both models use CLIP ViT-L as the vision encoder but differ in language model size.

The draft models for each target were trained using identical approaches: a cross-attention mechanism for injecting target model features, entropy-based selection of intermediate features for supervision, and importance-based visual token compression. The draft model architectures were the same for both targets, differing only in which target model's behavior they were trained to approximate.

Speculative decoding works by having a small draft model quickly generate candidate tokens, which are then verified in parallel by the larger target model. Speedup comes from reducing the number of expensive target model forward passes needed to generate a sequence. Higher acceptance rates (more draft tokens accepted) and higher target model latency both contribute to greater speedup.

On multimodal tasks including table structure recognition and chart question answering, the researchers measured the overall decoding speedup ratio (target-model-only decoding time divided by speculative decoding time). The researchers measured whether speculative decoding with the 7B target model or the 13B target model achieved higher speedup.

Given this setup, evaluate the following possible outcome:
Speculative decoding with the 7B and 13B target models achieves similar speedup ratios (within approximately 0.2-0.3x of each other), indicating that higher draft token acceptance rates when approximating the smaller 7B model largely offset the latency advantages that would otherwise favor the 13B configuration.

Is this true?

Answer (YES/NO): NO